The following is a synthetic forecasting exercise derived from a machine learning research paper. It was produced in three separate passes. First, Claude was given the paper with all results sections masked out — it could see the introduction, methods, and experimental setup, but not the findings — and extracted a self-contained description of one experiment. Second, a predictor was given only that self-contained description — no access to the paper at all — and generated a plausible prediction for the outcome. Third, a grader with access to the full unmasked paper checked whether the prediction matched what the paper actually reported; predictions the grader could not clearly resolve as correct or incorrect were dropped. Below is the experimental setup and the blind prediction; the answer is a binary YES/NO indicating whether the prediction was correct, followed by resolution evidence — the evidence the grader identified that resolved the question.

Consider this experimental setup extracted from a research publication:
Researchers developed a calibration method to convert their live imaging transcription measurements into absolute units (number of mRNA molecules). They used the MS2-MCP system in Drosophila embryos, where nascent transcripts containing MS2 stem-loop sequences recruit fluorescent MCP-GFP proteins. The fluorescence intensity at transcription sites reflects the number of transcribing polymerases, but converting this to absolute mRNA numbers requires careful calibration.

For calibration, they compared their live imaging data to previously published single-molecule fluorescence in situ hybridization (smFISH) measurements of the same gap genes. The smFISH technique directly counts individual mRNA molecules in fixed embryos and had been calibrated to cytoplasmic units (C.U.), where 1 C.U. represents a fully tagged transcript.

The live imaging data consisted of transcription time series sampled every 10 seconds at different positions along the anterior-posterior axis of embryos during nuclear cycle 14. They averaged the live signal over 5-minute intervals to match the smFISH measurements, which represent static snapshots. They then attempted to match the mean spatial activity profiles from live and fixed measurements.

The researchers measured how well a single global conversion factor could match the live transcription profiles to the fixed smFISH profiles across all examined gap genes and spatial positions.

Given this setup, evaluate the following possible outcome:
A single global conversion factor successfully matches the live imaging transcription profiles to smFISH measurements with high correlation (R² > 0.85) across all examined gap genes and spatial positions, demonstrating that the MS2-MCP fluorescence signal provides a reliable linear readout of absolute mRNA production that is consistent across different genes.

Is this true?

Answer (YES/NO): YES